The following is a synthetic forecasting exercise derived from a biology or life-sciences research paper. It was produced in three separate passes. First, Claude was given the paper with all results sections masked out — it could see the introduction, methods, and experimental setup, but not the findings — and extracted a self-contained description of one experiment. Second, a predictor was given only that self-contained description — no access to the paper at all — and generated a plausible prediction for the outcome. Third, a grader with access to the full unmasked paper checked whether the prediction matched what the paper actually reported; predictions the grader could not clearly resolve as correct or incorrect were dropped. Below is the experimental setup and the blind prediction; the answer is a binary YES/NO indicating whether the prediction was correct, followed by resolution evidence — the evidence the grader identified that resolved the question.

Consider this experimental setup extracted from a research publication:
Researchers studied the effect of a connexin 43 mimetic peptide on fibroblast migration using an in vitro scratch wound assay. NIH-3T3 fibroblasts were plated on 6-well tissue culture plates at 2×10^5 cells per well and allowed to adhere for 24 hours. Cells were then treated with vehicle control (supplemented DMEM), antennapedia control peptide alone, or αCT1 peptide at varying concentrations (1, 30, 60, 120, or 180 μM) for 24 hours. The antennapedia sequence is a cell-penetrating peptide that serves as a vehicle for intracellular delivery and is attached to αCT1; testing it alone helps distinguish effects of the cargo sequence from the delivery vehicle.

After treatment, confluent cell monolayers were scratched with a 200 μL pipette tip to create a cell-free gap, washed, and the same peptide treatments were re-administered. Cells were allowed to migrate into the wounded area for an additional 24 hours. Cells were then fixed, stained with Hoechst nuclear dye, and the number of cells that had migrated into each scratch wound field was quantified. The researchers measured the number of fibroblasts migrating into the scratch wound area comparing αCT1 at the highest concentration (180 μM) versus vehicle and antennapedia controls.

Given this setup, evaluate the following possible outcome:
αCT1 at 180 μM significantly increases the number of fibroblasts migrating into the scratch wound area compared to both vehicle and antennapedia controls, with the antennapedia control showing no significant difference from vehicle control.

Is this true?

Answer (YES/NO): YES